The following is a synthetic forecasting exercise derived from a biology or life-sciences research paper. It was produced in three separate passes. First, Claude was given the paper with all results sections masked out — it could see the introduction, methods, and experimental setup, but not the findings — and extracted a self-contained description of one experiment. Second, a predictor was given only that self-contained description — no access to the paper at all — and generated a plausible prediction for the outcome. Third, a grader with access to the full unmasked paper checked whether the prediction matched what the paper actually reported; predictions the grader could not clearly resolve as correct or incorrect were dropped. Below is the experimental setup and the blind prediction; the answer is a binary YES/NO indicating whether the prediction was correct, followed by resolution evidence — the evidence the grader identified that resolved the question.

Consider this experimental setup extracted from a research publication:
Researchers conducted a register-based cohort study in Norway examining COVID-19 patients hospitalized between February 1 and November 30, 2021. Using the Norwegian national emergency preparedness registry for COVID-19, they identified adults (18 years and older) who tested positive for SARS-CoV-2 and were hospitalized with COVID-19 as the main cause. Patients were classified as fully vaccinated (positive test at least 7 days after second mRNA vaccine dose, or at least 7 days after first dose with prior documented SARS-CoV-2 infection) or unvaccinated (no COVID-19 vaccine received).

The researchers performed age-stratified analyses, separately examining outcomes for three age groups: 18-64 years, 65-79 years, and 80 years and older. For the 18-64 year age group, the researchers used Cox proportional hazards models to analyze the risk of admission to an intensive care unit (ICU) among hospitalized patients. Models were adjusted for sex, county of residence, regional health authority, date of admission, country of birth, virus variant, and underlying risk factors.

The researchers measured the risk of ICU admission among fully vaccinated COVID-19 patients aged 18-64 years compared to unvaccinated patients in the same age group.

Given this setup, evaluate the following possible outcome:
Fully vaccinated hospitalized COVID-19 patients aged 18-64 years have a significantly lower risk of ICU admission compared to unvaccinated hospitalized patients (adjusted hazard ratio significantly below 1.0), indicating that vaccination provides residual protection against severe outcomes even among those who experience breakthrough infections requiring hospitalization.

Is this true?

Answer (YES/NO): YES